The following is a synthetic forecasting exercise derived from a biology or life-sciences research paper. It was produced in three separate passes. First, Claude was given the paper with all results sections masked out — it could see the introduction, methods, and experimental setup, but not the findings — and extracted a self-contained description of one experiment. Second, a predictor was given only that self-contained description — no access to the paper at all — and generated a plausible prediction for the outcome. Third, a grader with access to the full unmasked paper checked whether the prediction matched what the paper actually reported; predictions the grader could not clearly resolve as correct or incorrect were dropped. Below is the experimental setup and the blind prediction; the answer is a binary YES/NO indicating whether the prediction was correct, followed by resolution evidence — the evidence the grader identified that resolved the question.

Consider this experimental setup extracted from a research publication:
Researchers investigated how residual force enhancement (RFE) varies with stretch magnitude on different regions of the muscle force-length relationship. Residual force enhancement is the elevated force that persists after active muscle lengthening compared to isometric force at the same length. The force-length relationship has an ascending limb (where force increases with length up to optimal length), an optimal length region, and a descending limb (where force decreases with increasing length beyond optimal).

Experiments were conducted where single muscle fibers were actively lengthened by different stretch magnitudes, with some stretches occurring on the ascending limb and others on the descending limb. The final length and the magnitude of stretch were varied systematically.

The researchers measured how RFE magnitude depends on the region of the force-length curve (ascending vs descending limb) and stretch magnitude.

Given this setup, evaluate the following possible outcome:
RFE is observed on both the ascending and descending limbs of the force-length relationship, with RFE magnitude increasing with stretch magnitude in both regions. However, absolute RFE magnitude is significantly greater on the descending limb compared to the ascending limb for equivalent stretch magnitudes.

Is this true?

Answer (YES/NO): NO